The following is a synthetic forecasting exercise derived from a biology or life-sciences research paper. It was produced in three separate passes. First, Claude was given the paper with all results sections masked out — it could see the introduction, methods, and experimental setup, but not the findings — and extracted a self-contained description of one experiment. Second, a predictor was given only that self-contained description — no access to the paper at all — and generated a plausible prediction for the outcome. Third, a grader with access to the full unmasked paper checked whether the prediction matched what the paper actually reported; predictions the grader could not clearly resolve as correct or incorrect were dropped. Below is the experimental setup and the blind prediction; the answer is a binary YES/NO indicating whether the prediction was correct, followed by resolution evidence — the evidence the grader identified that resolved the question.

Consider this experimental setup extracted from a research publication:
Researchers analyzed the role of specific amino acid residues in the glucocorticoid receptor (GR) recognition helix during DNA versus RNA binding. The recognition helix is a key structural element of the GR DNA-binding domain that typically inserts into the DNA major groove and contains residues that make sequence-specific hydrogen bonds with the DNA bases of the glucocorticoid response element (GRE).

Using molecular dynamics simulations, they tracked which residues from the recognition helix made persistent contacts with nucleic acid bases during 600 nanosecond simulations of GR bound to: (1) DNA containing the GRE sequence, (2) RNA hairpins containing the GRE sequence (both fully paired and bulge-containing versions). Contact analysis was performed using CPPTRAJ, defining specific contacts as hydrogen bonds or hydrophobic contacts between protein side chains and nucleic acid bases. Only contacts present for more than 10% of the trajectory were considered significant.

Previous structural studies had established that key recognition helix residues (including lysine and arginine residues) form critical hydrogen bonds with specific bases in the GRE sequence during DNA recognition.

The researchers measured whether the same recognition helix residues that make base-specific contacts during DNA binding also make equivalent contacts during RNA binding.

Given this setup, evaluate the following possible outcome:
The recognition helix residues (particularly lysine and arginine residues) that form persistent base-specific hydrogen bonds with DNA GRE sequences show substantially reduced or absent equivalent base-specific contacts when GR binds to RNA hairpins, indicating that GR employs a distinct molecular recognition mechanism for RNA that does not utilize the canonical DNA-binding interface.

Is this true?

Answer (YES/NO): YES